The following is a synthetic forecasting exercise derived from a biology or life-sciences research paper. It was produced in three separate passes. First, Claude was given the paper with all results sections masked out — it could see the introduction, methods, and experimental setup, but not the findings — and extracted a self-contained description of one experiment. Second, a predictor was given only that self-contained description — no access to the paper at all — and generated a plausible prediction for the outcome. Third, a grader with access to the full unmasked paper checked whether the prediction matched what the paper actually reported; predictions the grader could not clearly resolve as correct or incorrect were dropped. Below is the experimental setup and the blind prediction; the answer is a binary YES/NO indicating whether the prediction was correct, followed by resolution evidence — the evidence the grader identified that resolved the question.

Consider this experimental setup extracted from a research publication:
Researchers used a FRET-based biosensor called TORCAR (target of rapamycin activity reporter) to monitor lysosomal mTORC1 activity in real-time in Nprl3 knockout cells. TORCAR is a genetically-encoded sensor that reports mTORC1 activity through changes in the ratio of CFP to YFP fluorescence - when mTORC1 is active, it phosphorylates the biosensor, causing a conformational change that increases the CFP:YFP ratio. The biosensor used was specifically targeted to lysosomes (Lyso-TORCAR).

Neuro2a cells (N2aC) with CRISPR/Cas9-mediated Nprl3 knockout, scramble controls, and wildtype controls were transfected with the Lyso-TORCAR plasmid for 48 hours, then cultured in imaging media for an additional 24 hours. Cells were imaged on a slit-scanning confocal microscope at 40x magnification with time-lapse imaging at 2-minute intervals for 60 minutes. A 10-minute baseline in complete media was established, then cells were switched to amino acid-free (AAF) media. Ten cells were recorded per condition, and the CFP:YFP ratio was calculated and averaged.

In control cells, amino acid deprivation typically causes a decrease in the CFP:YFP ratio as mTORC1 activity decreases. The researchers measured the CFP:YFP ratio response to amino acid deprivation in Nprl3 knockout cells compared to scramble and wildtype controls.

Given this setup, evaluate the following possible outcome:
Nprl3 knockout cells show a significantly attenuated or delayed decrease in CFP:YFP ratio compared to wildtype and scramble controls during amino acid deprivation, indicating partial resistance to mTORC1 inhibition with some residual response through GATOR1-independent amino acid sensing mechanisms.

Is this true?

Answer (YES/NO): NO